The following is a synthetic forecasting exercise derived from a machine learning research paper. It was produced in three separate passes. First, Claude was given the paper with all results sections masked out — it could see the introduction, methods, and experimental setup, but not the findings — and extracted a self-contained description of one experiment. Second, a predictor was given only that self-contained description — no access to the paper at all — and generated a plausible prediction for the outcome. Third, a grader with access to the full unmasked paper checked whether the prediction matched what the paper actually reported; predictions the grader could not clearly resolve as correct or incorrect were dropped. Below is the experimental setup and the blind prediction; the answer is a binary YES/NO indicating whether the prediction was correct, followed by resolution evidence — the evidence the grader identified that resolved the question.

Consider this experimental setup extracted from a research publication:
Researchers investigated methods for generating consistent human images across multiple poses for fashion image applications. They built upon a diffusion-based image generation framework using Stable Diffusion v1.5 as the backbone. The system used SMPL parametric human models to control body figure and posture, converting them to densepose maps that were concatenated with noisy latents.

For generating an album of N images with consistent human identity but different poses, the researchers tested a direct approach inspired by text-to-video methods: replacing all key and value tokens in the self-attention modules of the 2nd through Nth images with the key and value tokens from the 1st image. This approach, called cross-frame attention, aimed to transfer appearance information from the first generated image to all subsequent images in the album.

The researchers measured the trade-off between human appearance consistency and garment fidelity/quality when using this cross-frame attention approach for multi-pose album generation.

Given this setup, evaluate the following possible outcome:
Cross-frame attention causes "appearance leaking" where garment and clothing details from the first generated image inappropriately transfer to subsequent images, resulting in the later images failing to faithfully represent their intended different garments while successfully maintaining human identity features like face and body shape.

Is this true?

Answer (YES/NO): NO